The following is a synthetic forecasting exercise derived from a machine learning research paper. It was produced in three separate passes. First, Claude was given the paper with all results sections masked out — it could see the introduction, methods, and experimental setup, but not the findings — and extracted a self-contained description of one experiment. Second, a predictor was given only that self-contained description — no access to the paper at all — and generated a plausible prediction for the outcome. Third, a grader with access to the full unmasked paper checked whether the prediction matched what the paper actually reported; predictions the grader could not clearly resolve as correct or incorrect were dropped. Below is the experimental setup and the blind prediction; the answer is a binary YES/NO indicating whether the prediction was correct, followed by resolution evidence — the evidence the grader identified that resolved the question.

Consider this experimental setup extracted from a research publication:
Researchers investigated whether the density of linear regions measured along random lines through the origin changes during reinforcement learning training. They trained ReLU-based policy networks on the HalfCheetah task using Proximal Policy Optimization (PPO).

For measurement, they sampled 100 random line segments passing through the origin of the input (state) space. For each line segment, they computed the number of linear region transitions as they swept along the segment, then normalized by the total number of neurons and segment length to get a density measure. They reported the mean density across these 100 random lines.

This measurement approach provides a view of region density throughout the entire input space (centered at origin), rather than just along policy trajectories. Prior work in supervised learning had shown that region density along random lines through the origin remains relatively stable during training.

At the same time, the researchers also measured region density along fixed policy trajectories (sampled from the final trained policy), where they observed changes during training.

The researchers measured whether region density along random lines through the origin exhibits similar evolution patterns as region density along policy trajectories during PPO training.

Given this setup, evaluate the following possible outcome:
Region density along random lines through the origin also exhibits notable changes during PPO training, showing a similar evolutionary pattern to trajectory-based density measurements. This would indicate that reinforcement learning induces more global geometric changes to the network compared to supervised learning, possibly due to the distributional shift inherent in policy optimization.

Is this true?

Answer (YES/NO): NO